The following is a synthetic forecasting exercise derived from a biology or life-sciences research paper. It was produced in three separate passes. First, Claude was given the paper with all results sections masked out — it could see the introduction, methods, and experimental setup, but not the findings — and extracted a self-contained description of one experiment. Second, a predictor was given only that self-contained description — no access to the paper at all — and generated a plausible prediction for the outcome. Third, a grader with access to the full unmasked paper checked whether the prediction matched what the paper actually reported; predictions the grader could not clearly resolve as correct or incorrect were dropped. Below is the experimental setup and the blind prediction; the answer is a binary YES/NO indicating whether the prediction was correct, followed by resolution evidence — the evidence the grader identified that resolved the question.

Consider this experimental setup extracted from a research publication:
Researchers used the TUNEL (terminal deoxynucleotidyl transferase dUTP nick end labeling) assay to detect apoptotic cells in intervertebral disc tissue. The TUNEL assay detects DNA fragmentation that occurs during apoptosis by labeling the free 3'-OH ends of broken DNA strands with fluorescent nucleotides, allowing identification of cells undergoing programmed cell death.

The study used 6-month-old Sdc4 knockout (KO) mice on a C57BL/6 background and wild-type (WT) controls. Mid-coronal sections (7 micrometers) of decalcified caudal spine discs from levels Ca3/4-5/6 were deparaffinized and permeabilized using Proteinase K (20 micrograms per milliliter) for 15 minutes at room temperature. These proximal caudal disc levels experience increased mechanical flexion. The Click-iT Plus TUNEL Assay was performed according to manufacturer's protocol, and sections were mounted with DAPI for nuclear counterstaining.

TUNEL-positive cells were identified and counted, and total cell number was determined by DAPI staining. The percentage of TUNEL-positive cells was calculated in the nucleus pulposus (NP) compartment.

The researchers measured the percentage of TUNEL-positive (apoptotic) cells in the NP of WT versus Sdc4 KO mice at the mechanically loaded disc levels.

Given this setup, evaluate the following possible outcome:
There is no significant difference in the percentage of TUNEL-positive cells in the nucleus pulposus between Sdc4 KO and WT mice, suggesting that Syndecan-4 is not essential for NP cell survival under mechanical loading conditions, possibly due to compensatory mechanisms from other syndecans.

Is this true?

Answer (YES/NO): NO